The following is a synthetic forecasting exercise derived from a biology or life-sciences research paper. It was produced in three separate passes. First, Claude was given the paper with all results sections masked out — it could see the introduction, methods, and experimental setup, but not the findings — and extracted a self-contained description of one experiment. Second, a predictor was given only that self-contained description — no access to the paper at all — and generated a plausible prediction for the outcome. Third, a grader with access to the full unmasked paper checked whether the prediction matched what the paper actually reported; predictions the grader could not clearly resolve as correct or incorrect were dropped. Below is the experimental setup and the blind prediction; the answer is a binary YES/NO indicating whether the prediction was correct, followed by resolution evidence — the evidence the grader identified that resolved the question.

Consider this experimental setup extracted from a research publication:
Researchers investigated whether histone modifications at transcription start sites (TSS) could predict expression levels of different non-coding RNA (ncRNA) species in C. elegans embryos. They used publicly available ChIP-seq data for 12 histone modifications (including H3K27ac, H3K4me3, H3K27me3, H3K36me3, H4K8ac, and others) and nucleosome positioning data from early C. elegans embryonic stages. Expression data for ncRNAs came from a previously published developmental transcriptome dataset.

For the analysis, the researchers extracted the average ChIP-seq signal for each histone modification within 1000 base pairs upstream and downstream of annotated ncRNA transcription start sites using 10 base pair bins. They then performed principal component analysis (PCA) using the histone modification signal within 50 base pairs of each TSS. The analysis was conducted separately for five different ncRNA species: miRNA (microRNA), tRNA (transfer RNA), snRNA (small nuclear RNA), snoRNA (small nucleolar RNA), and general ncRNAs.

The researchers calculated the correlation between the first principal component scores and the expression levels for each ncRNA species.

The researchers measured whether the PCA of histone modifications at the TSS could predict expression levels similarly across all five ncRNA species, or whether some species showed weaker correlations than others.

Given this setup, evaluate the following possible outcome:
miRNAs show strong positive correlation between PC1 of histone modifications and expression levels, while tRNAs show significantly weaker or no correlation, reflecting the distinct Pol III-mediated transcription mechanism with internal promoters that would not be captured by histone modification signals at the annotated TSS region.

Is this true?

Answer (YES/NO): NO